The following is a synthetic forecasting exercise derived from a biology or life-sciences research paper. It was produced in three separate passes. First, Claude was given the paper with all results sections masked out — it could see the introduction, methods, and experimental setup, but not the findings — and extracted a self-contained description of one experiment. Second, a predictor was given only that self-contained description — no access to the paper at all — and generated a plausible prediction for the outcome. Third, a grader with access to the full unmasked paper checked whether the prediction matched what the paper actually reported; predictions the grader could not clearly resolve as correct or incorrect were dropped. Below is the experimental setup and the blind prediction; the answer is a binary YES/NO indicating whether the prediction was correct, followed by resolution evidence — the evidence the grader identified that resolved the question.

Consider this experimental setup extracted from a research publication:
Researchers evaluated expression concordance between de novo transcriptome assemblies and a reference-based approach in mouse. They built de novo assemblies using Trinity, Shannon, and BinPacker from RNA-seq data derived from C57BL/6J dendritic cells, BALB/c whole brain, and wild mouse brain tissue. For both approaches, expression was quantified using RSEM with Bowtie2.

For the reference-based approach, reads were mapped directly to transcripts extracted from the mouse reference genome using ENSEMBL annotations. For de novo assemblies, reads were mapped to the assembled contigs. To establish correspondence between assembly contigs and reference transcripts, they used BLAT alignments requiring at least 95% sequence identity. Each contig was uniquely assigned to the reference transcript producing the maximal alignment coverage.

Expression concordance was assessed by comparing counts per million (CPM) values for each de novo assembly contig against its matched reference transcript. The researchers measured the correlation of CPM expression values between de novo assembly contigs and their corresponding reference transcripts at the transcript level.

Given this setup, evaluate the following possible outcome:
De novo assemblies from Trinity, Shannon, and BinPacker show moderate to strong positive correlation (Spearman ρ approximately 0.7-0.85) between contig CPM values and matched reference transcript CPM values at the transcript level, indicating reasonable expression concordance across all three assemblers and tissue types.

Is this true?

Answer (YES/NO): NO